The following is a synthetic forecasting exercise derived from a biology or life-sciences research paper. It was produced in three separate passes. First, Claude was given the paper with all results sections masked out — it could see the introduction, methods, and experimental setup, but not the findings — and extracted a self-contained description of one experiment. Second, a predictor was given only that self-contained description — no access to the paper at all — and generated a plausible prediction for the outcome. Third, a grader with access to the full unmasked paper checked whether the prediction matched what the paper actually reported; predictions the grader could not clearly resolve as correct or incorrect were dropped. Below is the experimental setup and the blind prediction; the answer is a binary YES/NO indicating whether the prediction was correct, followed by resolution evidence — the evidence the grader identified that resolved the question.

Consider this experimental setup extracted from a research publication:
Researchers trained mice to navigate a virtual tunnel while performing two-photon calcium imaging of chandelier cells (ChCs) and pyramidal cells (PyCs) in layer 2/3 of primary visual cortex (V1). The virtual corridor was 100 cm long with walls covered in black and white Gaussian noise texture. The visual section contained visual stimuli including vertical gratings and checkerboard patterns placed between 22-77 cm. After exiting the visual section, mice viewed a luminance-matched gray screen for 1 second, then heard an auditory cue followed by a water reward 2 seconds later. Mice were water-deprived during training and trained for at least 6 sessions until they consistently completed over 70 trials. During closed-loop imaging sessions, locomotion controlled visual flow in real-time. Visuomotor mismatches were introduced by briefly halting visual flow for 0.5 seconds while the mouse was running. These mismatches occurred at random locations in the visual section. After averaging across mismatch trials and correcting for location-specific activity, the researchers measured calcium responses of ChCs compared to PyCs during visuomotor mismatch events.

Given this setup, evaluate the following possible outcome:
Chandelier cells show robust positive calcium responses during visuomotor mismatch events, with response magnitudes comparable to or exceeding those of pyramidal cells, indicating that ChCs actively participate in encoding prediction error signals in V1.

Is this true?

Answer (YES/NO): NO